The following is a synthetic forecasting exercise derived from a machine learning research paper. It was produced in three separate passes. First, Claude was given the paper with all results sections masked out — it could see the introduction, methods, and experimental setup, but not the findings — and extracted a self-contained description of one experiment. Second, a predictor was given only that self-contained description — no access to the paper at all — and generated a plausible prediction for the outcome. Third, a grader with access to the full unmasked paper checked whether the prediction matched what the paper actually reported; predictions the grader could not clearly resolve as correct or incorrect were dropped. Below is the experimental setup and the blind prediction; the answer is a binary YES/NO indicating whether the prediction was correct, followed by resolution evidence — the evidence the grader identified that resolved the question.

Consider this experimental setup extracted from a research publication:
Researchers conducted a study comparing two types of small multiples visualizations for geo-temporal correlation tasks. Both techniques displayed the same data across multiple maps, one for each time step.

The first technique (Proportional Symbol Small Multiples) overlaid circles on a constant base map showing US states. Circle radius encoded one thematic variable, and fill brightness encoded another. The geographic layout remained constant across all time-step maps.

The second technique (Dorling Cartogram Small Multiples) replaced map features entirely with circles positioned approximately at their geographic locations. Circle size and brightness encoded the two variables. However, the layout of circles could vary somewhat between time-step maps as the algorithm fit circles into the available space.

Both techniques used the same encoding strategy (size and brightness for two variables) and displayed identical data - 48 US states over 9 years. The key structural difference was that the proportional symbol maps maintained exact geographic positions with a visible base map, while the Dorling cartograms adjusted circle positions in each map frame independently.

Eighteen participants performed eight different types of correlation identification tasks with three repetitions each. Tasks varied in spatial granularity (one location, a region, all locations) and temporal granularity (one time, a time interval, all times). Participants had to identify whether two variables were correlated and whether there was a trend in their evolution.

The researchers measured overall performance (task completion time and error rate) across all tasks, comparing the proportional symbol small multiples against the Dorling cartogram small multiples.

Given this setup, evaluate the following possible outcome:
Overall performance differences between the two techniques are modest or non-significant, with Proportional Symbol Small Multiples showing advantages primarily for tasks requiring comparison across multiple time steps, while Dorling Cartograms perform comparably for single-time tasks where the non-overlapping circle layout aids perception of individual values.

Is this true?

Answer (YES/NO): NO